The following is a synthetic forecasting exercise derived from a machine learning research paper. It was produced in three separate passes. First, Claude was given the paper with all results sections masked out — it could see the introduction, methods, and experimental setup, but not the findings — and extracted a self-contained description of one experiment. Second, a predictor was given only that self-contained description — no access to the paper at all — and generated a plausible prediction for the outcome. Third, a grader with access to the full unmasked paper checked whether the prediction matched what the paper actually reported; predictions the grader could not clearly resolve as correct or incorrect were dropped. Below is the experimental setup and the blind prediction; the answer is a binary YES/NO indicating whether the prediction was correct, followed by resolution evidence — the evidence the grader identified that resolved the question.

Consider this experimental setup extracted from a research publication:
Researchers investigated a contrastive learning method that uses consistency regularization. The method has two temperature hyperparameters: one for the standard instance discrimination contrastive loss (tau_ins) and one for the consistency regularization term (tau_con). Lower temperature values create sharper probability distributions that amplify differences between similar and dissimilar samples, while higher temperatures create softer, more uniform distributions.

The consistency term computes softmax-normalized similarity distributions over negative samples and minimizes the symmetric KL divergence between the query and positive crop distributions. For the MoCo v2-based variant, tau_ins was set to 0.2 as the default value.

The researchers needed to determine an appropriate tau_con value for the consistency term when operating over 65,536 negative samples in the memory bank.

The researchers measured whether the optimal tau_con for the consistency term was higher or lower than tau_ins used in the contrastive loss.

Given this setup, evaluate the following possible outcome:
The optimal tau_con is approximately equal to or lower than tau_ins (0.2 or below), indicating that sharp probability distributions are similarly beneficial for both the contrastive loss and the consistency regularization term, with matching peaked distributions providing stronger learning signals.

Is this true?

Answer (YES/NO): YES